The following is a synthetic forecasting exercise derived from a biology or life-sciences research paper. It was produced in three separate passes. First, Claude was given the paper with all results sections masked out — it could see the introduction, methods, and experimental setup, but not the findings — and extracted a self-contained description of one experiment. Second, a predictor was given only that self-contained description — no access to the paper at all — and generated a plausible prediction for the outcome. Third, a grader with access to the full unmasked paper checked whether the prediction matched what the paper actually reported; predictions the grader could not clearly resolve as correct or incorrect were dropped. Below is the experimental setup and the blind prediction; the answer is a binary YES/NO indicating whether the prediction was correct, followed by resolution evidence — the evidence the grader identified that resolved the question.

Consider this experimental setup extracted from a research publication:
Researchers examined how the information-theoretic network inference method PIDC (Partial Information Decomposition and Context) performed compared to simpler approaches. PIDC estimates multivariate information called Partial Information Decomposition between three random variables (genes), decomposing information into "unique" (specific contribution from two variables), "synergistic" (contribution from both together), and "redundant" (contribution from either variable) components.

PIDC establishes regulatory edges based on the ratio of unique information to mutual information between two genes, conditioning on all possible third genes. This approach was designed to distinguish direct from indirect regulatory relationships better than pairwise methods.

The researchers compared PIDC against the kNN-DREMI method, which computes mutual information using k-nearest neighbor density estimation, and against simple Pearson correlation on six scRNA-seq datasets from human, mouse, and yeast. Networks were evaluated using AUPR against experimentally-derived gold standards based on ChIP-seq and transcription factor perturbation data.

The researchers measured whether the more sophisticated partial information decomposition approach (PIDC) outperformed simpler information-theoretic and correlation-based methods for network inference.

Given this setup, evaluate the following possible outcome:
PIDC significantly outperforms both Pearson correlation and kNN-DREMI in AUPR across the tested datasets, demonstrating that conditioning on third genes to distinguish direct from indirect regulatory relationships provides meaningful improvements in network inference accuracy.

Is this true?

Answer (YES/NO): NO